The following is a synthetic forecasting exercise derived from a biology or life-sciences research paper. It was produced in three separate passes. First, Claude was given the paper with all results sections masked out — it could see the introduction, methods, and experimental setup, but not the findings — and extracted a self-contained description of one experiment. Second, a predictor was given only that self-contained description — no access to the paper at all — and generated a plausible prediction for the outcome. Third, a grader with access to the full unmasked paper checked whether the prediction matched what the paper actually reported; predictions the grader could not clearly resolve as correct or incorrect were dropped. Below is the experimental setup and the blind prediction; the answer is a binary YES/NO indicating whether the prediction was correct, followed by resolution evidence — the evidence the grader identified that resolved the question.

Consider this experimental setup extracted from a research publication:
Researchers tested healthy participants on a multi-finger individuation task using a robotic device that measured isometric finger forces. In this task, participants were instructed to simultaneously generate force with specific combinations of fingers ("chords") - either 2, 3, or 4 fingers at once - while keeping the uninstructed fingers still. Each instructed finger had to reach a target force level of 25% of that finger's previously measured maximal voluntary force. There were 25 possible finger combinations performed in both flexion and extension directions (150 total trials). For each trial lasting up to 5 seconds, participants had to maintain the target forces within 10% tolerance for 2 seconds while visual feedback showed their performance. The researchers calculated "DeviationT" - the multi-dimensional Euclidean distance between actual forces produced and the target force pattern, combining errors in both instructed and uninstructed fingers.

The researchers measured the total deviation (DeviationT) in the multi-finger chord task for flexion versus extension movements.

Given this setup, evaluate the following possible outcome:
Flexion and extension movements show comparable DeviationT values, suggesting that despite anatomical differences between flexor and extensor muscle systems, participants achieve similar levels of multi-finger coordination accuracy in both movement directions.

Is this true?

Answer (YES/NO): NO